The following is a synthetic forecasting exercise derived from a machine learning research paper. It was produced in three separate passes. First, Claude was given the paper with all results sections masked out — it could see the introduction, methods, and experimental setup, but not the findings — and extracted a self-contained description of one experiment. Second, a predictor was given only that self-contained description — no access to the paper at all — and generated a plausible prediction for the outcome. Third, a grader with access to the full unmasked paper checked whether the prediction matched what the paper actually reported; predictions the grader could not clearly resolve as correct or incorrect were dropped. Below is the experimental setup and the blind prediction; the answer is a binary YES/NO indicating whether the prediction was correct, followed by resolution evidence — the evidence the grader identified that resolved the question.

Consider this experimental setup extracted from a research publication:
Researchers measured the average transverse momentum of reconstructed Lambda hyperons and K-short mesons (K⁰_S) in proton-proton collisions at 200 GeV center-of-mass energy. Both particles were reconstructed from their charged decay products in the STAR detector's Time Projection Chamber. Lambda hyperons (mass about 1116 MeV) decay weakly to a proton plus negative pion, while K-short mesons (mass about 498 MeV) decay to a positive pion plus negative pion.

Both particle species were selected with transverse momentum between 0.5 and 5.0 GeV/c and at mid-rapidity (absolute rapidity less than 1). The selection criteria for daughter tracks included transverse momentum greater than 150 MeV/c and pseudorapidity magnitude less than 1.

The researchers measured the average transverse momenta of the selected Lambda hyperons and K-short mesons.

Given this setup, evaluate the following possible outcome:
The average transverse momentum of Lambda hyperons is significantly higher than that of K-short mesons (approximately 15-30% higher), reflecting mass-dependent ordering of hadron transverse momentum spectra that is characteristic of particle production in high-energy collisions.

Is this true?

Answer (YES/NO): YES